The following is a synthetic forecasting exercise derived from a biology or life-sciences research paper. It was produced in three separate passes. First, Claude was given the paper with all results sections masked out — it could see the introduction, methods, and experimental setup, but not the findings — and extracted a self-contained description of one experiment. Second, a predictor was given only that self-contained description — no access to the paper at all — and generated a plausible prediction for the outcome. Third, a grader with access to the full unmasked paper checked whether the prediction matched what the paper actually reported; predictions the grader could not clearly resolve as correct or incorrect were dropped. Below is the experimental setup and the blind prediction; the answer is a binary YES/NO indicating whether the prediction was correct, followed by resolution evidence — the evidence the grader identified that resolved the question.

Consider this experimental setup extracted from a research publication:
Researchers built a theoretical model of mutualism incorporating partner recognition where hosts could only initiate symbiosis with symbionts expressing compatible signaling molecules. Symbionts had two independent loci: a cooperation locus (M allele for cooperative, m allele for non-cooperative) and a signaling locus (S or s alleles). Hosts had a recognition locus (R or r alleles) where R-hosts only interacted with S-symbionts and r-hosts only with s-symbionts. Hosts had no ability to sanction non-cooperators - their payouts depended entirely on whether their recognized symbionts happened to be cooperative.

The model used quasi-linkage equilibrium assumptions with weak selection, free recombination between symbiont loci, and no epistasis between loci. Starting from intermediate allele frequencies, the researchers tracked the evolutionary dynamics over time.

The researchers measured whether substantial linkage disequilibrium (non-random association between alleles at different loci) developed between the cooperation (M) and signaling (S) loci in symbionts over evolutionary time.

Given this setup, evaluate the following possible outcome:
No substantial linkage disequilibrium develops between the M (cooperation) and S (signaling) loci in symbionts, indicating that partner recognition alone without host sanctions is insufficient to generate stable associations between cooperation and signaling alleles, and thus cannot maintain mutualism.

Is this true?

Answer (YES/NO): YES